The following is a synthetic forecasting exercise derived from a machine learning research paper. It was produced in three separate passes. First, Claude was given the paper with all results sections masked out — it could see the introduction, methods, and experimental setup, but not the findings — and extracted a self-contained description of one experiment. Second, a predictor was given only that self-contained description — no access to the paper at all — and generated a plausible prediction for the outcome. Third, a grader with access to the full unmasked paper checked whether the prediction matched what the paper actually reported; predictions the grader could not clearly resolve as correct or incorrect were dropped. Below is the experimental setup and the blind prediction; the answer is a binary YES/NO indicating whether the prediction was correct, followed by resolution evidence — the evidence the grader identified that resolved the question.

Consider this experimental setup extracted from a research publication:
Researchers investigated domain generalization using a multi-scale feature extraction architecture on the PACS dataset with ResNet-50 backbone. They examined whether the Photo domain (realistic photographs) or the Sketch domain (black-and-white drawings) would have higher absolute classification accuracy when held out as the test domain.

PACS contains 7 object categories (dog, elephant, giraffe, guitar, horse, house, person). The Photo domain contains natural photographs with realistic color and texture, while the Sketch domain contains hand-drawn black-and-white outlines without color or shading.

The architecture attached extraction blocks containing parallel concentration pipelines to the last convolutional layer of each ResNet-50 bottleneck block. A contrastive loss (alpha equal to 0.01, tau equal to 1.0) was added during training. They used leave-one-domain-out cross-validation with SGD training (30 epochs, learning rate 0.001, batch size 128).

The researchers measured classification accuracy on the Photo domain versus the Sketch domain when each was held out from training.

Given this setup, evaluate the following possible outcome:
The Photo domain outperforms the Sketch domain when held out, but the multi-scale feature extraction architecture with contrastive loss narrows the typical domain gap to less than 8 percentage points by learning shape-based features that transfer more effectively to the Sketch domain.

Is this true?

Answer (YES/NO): NO